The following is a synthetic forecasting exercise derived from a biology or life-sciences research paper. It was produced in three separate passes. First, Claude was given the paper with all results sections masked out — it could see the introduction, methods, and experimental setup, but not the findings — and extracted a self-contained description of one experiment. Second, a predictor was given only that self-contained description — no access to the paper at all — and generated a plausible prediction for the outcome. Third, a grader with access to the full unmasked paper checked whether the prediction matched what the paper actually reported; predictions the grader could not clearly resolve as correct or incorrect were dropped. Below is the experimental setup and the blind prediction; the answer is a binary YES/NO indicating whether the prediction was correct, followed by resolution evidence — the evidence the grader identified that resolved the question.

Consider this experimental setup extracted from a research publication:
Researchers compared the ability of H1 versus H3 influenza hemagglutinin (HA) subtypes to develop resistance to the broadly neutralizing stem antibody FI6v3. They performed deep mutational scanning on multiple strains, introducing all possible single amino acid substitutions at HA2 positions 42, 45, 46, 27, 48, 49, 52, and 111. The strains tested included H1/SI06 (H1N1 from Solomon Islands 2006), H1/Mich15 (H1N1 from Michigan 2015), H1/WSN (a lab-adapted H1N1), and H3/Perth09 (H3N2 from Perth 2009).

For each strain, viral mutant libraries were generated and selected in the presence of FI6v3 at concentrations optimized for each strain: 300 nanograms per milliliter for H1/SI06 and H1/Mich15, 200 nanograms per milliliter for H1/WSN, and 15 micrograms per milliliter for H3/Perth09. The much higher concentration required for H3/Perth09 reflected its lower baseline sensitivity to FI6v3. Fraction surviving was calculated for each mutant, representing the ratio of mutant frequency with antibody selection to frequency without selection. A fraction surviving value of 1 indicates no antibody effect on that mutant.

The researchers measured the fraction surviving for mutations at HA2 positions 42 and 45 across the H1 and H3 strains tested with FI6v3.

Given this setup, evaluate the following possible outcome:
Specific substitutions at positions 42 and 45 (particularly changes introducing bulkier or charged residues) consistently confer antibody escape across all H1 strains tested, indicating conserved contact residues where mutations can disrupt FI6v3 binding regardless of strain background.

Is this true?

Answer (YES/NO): NO